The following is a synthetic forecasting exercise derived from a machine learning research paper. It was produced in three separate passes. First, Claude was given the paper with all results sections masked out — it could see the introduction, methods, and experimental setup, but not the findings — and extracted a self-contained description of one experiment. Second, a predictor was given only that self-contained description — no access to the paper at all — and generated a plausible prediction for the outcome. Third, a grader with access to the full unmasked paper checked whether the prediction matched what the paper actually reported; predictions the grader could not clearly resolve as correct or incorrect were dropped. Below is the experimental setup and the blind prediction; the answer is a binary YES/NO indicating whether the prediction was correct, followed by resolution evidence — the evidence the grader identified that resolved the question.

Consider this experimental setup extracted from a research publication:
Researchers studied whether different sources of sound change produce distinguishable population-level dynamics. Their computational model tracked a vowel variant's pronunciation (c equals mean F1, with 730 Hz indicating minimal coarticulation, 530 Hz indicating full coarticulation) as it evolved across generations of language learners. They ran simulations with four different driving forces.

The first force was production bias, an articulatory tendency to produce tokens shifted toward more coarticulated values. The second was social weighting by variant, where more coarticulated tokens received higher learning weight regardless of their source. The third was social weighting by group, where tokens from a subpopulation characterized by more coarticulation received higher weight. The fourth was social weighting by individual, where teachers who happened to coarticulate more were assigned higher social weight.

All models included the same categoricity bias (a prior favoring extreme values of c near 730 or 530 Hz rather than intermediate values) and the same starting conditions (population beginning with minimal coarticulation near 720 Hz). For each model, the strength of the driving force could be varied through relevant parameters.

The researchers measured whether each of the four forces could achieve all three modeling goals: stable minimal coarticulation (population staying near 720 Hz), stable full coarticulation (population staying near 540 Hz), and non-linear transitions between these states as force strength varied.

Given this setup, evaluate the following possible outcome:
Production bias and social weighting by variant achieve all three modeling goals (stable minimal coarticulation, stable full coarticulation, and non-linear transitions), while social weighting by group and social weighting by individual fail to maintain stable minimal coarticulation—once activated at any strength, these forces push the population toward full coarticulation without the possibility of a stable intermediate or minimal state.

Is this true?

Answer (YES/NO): NO